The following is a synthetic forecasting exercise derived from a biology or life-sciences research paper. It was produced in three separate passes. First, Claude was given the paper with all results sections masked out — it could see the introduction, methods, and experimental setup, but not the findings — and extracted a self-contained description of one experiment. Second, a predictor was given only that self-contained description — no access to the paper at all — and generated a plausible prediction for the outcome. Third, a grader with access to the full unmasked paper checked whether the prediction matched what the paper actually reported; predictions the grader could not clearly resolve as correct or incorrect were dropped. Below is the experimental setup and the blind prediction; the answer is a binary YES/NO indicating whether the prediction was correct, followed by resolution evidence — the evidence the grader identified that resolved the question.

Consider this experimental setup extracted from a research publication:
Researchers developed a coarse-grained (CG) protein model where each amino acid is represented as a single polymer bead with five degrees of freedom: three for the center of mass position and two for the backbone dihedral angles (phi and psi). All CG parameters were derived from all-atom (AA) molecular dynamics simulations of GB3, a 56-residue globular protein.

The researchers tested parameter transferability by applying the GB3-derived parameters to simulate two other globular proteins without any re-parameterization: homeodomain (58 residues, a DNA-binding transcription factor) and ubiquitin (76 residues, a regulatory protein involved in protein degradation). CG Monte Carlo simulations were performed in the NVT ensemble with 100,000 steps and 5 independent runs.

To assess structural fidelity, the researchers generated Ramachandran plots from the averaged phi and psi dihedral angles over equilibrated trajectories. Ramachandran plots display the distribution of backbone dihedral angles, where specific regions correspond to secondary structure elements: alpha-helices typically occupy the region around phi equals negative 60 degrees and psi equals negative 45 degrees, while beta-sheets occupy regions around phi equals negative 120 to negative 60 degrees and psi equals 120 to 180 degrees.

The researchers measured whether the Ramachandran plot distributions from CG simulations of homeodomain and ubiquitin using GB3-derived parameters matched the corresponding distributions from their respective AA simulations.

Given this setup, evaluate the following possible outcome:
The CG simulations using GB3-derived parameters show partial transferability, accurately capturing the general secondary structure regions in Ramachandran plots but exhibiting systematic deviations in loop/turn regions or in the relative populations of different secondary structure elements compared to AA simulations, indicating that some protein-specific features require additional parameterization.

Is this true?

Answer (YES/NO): NO